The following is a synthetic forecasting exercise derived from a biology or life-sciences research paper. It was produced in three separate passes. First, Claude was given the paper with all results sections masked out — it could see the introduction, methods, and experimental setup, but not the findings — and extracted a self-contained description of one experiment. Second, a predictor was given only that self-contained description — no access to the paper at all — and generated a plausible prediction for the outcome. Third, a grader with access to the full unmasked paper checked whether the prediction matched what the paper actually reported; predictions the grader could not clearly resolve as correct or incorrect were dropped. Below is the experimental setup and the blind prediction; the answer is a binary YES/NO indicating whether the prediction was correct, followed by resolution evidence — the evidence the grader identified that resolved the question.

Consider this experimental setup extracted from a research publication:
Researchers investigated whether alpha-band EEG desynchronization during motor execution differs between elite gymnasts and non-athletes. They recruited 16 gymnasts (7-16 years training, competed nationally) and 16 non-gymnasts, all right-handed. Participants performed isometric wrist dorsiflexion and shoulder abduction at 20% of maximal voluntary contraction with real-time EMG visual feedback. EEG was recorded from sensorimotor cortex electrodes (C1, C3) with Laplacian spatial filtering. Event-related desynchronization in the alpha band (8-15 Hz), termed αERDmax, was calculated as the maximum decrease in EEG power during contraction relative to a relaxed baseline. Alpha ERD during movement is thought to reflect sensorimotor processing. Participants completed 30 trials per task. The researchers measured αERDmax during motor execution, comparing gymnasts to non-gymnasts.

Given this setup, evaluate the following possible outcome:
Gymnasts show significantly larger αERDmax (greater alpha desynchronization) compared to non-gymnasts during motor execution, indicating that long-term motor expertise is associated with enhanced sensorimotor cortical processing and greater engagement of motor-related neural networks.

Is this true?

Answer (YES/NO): NO